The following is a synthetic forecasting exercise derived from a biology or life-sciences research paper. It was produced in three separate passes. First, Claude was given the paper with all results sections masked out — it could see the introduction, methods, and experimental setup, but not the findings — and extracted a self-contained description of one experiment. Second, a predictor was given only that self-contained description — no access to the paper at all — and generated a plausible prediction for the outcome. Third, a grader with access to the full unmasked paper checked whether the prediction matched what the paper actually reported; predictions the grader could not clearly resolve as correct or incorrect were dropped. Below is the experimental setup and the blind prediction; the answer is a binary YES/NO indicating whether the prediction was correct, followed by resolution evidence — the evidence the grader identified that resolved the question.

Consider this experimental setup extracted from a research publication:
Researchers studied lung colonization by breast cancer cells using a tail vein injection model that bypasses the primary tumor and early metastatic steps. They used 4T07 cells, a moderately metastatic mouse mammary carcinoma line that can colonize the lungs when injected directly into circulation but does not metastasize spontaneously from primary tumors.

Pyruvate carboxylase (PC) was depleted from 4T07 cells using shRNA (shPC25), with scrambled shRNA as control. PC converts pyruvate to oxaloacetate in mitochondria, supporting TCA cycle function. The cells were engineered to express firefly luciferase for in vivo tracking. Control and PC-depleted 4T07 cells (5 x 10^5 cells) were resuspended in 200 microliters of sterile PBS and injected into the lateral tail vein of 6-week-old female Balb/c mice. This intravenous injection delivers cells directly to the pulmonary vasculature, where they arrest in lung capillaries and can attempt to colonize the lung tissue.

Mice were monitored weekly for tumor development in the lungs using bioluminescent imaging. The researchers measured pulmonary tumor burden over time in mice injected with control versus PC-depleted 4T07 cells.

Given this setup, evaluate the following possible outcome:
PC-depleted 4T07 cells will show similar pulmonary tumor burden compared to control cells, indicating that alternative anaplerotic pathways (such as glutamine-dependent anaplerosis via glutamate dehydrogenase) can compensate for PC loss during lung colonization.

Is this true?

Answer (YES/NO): NO